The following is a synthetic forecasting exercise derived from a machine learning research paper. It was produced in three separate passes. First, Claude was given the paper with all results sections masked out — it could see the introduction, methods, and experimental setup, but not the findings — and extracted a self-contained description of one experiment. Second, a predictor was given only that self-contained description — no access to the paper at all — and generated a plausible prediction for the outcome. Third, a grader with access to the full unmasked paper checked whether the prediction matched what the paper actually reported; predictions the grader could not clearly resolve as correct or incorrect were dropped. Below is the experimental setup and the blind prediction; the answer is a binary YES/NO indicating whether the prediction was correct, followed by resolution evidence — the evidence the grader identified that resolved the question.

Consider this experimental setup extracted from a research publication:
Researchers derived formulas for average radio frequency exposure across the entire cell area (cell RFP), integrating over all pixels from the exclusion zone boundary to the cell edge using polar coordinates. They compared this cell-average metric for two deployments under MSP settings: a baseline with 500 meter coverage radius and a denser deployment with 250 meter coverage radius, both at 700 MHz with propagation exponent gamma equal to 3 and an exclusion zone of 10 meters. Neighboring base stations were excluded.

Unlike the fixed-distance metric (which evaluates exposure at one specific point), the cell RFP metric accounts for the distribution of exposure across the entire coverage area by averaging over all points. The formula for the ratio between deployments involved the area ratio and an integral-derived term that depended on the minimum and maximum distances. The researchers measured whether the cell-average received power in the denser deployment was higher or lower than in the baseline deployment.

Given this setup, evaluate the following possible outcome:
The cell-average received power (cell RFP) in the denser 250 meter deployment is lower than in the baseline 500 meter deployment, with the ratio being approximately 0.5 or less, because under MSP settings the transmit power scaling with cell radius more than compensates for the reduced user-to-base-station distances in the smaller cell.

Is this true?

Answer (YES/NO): YES